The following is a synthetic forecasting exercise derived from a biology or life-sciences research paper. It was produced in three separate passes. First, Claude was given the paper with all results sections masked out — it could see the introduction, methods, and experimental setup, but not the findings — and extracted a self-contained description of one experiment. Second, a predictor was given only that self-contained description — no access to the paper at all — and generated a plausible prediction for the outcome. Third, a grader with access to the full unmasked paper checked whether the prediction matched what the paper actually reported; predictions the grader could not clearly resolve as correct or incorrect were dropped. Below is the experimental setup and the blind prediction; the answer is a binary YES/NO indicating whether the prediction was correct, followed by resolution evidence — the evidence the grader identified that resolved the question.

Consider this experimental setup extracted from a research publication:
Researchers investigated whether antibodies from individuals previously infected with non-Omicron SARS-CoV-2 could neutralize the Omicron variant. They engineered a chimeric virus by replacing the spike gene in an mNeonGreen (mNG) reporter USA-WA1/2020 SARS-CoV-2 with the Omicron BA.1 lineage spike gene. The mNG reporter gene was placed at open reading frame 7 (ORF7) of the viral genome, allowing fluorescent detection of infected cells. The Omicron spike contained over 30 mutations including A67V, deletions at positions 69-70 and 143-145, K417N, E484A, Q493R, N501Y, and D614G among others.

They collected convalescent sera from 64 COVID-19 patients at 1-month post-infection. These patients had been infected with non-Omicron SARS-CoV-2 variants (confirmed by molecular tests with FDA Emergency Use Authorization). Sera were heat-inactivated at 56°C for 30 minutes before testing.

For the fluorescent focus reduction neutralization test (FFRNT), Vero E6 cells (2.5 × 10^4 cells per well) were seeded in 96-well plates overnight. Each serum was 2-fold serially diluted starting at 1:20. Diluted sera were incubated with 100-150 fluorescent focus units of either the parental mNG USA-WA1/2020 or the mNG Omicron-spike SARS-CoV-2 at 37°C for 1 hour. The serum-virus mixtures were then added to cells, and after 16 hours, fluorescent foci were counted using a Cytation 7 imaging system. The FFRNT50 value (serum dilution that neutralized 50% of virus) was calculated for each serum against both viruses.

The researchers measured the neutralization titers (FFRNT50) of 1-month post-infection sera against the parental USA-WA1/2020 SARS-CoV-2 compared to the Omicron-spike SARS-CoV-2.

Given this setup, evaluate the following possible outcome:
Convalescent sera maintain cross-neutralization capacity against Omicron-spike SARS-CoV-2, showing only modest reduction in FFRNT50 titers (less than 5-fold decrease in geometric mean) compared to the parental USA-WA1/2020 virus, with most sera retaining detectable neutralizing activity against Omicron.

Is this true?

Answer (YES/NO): NO